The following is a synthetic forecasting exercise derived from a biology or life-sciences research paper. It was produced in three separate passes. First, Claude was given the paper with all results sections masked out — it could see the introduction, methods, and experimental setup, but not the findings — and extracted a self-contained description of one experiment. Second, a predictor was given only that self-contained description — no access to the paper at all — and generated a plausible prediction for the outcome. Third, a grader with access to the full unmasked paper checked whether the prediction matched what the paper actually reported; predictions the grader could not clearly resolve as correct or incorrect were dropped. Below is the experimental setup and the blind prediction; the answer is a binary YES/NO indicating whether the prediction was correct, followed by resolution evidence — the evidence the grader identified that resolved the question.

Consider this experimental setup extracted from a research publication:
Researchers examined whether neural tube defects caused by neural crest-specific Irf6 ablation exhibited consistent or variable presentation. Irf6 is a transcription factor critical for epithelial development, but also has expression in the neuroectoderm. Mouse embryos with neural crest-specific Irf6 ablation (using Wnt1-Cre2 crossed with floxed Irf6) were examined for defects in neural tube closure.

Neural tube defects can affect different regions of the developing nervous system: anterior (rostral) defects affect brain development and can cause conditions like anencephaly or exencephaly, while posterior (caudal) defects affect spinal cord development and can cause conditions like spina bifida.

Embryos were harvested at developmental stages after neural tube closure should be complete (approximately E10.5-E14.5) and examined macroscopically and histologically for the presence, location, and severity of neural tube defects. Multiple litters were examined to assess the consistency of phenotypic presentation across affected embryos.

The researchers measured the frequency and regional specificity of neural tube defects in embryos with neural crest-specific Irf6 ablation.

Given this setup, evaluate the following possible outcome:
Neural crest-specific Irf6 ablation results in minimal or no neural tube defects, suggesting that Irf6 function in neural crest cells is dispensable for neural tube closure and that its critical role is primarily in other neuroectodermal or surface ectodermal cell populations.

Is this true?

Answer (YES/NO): NO